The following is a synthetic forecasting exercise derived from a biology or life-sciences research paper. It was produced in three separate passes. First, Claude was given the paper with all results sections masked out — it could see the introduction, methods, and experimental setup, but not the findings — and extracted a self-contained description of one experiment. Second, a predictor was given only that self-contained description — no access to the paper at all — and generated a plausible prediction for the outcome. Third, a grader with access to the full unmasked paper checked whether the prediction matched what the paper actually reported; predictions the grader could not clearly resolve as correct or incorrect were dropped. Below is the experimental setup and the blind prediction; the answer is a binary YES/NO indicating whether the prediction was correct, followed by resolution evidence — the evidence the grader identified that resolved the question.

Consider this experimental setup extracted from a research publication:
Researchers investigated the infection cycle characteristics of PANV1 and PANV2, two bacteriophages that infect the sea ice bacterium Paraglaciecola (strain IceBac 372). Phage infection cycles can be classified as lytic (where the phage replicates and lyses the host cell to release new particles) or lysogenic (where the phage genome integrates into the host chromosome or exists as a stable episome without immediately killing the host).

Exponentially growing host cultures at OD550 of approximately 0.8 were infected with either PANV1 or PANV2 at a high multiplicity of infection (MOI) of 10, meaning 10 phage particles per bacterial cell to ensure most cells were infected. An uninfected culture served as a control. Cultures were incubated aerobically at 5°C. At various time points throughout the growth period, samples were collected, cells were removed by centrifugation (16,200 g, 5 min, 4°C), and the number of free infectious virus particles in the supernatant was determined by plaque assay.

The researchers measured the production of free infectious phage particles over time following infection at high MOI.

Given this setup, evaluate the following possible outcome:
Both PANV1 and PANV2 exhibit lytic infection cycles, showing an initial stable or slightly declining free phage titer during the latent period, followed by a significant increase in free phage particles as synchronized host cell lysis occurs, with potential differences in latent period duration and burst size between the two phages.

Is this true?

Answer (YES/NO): NO